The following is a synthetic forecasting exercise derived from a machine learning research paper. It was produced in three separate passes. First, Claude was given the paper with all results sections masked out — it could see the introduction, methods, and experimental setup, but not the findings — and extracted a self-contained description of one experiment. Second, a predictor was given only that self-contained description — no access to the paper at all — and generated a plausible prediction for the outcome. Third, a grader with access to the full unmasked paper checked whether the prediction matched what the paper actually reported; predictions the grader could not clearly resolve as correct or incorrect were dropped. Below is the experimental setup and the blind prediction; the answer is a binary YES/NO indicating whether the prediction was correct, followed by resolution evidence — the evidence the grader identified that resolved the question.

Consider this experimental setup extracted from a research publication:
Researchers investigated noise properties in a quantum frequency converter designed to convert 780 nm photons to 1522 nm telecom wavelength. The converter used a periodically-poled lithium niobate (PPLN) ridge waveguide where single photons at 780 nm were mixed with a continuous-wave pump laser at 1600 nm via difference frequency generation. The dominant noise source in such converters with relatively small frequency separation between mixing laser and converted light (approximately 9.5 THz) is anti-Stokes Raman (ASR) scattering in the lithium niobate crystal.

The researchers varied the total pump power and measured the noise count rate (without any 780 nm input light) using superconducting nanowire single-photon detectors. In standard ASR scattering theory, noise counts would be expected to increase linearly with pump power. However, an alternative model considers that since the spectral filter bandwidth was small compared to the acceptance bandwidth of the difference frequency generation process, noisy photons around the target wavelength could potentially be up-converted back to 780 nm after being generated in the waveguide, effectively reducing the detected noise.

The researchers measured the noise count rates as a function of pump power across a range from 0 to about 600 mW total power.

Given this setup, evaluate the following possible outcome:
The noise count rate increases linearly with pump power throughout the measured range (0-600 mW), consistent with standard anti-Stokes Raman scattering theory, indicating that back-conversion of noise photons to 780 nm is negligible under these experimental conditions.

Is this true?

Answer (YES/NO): NO